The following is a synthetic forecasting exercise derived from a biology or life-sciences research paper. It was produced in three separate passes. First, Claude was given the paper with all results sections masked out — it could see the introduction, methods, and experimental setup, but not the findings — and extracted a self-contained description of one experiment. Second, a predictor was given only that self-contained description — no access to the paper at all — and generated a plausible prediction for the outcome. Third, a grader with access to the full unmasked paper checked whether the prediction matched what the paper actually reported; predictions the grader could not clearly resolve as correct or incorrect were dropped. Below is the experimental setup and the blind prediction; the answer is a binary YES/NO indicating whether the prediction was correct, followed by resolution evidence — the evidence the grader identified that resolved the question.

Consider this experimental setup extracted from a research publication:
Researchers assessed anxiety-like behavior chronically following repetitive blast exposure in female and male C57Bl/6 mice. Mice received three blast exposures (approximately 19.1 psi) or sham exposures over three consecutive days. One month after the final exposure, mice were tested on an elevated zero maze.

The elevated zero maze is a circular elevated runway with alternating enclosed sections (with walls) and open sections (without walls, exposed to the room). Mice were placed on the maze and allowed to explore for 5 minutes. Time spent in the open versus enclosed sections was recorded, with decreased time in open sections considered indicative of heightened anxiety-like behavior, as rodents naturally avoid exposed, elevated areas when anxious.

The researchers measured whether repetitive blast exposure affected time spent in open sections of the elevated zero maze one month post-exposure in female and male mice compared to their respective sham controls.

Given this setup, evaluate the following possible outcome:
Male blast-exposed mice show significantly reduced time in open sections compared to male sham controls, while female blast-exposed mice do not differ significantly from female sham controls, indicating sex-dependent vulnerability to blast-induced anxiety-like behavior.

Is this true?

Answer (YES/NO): YES